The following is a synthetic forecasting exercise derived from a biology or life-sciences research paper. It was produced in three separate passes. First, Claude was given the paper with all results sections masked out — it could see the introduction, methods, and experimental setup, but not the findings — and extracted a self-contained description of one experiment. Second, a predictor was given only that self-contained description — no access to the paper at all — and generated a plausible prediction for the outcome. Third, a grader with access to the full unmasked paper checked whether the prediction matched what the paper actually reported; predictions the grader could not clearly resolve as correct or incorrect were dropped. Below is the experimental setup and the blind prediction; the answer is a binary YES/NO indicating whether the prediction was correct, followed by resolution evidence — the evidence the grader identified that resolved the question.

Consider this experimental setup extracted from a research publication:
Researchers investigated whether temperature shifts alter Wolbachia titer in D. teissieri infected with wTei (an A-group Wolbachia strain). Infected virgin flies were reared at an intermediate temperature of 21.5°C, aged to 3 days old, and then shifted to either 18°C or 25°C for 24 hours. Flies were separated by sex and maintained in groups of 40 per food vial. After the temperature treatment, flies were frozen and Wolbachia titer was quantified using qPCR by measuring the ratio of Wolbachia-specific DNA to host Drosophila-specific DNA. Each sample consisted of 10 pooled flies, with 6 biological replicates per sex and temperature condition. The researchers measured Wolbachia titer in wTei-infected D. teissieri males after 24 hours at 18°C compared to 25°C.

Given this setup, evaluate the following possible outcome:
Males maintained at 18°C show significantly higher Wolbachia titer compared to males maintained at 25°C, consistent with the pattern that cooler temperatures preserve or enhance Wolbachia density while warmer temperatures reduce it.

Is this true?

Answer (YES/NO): YES